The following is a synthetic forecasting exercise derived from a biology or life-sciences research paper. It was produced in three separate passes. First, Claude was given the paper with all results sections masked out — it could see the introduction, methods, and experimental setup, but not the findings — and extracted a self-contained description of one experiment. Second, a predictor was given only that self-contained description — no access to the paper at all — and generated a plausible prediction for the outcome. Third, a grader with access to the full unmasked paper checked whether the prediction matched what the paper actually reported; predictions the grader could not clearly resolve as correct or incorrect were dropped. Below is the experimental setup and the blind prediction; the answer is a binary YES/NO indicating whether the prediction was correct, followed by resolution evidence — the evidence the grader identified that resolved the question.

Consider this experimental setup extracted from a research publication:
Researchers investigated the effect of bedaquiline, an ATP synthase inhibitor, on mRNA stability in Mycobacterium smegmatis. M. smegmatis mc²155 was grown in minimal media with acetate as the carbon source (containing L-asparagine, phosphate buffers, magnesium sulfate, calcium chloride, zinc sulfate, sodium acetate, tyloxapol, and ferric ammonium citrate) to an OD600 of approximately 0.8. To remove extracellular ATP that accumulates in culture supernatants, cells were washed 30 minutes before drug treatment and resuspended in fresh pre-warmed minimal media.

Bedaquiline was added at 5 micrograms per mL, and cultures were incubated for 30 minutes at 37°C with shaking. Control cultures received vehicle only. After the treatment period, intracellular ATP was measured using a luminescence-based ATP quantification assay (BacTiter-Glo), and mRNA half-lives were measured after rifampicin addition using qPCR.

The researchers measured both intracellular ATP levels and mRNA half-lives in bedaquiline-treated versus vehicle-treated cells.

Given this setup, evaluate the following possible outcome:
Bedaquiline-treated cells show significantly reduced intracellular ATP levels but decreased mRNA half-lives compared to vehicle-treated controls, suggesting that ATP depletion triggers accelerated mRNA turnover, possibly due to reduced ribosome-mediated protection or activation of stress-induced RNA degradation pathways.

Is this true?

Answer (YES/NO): NO